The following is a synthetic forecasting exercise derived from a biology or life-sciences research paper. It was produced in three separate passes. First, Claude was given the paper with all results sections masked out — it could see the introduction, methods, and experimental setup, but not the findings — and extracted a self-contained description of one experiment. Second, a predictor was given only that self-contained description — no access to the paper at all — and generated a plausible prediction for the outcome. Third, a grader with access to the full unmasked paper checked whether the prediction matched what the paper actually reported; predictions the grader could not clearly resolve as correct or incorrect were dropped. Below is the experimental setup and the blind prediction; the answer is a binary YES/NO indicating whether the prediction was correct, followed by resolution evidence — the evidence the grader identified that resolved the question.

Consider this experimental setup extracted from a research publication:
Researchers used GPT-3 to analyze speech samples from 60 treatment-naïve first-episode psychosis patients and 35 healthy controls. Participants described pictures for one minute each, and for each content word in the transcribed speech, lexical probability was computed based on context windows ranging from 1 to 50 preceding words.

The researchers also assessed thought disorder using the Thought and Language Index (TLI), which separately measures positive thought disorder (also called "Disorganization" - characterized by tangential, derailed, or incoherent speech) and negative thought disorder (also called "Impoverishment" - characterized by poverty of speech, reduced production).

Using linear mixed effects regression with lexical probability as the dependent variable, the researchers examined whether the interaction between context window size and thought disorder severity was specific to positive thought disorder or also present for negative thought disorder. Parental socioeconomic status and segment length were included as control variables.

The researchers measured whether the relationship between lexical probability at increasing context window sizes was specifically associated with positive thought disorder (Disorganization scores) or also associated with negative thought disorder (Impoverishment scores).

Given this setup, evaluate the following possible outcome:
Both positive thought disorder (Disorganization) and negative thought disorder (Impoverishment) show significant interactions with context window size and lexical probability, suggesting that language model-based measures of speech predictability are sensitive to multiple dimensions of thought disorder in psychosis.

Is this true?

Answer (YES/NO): NO